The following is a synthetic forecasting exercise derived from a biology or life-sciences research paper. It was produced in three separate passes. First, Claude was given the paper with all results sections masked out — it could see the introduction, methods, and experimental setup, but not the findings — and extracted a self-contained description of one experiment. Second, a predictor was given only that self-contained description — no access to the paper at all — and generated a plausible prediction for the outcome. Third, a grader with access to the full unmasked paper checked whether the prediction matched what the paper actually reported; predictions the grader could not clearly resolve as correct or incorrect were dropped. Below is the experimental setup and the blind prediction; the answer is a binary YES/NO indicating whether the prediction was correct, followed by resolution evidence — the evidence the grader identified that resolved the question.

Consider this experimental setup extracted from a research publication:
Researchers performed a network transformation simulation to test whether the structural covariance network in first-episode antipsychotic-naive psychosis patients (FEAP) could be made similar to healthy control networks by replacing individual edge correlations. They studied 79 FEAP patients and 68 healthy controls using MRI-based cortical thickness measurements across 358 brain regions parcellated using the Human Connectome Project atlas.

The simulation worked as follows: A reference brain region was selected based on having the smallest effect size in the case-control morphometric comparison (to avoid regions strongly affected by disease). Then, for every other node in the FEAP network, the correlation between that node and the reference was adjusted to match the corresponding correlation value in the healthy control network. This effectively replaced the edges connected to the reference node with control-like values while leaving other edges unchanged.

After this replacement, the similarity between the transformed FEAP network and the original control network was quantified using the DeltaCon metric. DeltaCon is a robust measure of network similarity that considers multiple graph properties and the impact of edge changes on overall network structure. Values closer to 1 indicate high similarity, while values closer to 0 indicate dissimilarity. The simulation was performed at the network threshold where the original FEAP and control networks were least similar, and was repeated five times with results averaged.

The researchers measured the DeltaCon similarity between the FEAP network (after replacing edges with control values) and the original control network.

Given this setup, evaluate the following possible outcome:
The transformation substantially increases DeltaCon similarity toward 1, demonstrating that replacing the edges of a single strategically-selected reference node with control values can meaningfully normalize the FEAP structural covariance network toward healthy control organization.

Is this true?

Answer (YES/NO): NO